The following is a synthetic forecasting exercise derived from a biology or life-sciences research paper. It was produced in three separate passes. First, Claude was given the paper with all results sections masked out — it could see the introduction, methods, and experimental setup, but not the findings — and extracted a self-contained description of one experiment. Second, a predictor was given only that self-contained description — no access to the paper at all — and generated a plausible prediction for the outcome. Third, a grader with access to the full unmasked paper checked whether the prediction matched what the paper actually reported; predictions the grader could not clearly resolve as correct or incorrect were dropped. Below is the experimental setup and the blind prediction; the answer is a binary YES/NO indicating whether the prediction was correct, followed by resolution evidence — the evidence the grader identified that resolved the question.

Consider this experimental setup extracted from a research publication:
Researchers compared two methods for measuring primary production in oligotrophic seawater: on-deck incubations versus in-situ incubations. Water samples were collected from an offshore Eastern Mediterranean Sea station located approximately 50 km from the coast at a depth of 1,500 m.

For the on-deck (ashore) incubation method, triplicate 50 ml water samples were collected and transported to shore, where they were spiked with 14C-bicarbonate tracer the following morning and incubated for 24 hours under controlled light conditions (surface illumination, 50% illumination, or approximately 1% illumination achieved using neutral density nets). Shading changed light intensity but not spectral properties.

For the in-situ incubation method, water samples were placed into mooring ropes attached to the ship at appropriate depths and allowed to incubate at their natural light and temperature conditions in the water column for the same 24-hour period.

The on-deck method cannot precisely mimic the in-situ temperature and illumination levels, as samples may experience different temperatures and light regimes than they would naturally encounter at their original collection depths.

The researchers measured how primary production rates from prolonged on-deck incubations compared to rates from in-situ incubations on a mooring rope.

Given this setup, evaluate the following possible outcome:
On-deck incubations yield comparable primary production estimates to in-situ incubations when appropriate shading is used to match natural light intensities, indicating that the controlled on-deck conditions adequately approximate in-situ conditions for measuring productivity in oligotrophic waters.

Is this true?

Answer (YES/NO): NO